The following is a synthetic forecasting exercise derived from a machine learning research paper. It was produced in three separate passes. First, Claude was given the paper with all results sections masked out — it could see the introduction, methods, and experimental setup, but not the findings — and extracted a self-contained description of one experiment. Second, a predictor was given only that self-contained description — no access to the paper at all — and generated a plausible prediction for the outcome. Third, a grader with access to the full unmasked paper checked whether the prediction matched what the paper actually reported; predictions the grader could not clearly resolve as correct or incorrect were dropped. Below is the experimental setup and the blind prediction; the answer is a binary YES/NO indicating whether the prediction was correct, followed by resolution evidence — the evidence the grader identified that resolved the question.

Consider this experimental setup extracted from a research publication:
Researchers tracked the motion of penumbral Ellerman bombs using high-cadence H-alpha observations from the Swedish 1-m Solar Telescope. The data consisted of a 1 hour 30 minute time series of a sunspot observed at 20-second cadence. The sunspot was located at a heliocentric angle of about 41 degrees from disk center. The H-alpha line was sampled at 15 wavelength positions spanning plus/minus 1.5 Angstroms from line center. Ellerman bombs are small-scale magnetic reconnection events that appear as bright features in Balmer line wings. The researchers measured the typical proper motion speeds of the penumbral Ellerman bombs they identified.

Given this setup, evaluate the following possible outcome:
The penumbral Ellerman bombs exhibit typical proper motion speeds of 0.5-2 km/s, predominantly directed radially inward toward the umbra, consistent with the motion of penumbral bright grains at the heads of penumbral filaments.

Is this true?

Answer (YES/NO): NO